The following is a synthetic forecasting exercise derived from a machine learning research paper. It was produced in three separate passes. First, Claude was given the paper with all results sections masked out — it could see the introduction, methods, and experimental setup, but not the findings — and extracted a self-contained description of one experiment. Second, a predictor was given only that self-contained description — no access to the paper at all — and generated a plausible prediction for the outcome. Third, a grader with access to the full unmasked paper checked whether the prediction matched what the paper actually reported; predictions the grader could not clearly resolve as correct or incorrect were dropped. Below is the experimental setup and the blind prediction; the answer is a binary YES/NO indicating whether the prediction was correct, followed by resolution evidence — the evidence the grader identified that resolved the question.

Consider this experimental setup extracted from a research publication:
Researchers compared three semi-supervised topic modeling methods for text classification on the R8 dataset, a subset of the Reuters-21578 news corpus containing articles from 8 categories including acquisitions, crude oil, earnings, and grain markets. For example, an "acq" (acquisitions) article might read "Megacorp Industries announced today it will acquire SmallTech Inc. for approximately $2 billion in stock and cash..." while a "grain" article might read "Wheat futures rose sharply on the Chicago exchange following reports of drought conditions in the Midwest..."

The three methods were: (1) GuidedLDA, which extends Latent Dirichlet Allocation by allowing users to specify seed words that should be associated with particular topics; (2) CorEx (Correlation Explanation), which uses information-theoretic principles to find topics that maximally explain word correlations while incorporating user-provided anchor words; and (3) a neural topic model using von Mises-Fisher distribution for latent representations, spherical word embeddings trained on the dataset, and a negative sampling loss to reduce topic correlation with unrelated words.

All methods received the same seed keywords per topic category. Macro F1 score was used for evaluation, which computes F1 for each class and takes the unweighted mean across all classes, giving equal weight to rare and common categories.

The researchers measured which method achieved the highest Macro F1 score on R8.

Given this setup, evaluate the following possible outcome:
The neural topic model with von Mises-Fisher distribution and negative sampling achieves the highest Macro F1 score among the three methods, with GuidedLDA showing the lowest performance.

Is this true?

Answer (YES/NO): NO